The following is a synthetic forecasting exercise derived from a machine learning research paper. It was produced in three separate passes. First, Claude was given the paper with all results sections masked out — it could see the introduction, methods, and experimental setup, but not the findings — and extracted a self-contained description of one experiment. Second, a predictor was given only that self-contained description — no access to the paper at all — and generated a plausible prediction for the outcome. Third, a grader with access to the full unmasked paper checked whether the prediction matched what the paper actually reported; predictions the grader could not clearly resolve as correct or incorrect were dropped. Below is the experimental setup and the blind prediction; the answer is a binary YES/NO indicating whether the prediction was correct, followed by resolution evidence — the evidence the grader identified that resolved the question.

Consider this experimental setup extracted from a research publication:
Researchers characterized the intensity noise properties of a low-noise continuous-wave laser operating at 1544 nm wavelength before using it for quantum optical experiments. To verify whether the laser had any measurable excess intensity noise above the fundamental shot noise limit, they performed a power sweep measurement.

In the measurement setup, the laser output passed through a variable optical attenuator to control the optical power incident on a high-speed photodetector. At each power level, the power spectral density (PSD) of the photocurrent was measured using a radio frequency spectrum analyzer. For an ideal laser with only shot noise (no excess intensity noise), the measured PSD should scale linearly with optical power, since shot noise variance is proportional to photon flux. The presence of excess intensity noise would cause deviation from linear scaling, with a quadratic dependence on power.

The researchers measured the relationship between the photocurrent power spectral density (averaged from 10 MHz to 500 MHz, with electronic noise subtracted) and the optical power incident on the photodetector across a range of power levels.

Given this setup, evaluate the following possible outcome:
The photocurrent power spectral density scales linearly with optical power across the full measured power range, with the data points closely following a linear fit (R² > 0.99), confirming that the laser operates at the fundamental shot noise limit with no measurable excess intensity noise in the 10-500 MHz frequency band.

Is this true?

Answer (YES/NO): YES